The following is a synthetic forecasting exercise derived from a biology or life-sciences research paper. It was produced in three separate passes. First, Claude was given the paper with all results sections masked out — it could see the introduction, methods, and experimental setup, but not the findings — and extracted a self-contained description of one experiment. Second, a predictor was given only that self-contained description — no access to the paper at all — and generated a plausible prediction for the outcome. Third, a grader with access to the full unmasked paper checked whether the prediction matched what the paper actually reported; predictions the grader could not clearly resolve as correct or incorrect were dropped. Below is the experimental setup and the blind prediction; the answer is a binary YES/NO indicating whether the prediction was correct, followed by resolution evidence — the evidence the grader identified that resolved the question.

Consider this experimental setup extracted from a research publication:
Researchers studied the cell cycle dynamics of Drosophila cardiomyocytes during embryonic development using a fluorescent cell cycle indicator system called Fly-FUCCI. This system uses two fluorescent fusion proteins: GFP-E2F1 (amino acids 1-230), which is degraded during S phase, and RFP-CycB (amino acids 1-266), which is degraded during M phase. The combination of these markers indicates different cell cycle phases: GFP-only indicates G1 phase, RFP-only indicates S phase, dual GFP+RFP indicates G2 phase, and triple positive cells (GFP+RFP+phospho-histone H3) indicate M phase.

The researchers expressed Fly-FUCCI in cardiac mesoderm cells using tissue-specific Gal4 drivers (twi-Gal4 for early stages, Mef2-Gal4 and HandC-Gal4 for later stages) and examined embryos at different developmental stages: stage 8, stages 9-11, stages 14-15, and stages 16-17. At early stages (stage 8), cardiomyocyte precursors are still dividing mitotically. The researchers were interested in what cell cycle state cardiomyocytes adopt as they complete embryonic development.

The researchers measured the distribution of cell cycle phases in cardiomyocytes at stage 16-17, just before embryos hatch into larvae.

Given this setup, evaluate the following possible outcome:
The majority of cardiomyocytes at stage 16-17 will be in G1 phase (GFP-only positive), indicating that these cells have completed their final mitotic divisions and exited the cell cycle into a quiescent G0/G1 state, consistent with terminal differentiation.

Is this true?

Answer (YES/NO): YES